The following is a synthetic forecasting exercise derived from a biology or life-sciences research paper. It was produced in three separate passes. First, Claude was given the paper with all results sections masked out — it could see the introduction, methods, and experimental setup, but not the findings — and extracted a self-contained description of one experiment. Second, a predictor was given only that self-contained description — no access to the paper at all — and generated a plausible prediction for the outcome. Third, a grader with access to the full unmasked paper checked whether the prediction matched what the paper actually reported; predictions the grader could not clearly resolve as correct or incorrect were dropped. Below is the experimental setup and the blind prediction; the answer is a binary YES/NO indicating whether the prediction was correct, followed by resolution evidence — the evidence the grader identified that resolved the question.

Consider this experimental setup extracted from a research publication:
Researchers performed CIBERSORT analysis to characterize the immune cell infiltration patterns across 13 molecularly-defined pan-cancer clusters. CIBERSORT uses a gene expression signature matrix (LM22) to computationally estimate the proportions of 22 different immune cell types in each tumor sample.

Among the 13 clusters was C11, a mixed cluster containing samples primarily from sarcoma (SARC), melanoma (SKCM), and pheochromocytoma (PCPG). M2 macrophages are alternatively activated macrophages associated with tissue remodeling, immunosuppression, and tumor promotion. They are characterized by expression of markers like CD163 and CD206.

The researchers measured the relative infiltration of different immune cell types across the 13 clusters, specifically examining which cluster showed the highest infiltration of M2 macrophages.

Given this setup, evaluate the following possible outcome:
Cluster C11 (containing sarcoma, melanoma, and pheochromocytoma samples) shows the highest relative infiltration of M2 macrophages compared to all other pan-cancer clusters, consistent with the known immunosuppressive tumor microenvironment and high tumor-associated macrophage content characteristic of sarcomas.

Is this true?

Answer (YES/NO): YES